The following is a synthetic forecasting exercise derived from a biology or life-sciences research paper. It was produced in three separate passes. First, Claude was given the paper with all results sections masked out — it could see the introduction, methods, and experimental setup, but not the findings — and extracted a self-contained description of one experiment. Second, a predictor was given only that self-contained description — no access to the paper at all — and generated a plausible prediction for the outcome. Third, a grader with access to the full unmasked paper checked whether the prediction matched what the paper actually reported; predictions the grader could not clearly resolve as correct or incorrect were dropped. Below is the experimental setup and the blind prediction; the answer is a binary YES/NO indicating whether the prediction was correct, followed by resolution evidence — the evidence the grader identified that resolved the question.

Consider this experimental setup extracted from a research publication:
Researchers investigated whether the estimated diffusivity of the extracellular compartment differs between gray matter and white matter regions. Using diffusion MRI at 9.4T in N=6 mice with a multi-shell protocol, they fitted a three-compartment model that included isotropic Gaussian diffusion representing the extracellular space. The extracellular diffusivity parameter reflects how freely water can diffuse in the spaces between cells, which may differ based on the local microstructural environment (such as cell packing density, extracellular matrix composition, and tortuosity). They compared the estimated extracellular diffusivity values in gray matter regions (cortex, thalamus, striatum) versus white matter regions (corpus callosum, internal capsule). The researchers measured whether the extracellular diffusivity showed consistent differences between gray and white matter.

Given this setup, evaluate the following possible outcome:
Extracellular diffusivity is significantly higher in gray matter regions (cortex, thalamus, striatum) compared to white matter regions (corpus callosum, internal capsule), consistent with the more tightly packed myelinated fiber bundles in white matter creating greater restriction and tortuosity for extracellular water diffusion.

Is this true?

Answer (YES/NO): NO